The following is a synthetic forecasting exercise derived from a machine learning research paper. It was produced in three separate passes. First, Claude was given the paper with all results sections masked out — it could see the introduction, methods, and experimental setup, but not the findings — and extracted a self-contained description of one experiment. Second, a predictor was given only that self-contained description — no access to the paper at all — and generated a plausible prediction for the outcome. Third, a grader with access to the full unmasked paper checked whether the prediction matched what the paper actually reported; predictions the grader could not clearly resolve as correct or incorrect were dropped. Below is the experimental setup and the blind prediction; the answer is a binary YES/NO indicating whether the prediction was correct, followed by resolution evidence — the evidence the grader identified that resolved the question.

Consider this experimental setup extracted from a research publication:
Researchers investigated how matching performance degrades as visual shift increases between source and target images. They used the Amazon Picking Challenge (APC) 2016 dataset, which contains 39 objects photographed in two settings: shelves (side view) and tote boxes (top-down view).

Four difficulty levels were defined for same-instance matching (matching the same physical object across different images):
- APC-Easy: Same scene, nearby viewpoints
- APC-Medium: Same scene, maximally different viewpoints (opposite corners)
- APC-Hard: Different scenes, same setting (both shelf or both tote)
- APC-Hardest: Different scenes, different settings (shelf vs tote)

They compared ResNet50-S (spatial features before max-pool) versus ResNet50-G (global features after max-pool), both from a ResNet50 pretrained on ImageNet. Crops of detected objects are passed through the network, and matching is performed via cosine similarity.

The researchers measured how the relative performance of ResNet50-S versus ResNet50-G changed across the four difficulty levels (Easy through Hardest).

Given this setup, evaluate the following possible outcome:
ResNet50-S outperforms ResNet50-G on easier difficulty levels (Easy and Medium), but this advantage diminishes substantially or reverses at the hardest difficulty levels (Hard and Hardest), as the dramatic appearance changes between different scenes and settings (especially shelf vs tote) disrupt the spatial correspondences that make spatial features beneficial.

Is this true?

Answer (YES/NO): YES